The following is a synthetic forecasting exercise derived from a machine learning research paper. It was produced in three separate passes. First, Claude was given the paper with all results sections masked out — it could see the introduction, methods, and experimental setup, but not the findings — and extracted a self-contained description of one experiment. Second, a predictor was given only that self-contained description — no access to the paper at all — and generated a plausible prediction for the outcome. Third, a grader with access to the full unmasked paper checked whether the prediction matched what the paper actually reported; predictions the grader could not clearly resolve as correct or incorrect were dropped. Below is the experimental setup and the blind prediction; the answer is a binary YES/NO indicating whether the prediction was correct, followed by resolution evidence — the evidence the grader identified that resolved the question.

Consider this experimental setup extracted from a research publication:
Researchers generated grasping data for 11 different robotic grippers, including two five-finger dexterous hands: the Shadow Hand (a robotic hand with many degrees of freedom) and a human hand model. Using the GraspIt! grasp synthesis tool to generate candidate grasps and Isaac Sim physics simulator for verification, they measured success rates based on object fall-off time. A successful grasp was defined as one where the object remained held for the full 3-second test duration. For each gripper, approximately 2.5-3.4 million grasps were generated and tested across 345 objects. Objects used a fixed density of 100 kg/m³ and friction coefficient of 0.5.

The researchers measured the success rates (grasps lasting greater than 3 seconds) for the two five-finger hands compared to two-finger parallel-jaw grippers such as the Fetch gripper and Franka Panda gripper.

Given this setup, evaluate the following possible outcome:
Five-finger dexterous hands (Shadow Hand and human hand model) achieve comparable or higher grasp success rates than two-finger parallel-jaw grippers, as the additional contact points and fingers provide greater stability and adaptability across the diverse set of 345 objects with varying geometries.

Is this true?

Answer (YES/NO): NO